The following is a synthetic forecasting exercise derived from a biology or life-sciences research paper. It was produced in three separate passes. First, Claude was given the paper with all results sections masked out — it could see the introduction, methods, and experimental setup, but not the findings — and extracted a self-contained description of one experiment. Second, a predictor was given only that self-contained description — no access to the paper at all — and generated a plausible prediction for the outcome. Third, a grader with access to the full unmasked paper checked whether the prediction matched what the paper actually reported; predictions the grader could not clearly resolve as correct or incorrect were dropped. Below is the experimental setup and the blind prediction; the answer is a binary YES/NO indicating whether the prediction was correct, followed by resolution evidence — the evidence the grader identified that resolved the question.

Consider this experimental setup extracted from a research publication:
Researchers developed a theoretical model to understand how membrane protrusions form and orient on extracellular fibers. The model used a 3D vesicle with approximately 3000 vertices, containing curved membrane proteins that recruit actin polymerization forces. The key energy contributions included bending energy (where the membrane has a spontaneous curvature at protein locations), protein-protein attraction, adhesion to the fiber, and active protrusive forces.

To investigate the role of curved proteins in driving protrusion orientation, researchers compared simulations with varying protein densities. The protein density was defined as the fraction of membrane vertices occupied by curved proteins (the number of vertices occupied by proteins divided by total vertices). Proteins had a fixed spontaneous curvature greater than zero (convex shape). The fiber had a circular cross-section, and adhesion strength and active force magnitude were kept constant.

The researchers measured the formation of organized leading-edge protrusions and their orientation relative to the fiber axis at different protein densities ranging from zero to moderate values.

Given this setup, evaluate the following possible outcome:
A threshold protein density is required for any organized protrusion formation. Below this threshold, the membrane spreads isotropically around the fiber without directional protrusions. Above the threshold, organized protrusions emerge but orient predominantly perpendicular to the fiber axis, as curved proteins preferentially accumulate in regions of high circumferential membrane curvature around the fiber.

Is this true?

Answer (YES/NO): NO